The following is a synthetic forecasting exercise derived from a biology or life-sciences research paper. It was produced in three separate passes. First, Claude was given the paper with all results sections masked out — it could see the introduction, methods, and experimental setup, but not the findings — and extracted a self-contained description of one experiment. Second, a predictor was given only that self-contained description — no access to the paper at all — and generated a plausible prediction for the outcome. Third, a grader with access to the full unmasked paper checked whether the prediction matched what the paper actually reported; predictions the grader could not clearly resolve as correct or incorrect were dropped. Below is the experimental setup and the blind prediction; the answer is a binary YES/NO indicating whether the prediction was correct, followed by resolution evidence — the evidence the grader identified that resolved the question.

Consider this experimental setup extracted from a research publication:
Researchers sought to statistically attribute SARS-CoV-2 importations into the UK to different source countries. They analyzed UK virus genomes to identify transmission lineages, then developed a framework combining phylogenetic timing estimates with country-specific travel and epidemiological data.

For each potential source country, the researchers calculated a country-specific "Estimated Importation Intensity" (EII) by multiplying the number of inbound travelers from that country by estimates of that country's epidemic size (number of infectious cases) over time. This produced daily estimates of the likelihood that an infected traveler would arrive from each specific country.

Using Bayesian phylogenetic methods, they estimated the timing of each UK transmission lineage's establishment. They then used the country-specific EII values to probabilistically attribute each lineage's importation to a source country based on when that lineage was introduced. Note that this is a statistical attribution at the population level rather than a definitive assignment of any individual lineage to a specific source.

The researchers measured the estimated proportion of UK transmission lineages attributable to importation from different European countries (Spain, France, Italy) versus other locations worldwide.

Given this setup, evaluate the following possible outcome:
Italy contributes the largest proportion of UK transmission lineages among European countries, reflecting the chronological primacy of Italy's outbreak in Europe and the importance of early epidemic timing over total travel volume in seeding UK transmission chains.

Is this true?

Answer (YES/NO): NO